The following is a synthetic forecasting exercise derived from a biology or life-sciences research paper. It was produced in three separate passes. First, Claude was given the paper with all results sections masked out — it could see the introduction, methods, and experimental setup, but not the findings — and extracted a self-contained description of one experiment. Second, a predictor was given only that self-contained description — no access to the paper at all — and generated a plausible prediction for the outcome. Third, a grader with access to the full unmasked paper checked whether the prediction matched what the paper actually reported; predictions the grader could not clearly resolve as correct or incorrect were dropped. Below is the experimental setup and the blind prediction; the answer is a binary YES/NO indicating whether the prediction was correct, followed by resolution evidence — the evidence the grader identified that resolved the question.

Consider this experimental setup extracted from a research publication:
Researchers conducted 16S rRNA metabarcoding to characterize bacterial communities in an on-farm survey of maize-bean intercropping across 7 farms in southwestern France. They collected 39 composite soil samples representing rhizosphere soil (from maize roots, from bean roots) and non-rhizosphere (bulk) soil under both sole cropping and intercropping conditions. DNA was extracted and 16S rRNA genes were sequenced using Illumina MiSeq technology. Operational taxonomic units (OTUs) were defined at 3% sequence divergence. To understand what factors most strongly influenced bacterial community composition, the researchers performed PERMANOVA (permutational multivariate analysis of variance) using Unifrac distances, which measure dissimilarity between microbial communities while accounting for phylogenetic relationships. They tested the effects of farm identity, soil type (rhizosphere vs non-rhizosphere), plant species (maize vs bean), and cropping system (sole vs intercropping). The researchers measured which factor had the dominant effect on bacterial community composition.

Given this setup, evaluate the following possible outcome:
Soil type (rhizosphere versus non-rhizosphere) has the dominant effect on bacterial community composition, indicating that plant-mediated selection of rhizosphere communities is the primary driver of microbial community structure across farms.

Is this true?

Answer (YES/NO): NO